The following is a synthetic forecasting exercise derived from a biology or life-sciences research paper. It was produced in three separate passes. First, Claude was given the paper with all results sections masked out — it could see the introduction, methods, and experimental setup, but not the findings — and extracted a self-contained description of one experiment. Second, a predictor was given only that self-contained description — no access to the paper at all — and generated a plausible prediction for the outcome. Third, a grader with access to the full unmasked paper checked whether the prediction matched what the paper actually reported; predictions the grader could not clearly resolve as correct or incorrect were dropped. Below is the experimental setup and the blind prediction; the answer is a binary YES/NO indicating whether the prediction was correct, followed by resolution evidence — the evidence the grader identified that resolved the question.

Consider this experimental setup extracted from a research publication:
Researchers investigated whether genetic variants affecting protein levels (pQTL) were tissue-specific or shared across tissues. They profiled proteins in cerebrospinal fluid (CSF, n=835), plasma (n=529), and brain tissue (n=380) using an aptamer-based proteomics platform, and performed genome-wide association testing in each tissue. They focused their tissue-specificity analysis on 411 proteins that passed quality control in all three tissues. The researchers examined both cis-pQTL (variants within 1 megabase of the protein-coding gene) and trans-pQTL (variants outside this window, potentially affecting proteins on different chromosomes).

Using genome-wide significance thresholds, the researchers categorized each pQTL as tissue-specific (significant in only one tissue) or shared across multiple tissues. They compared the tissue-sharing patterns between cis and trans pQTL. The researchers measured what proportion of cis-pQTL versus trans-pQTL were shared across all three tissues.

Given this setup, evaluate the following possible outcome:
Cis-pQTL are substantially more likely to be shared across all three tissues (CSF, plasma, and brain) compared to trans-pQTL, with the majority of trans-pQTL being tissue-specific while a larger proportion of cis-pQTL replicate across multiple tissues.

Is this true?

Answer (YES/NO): YES